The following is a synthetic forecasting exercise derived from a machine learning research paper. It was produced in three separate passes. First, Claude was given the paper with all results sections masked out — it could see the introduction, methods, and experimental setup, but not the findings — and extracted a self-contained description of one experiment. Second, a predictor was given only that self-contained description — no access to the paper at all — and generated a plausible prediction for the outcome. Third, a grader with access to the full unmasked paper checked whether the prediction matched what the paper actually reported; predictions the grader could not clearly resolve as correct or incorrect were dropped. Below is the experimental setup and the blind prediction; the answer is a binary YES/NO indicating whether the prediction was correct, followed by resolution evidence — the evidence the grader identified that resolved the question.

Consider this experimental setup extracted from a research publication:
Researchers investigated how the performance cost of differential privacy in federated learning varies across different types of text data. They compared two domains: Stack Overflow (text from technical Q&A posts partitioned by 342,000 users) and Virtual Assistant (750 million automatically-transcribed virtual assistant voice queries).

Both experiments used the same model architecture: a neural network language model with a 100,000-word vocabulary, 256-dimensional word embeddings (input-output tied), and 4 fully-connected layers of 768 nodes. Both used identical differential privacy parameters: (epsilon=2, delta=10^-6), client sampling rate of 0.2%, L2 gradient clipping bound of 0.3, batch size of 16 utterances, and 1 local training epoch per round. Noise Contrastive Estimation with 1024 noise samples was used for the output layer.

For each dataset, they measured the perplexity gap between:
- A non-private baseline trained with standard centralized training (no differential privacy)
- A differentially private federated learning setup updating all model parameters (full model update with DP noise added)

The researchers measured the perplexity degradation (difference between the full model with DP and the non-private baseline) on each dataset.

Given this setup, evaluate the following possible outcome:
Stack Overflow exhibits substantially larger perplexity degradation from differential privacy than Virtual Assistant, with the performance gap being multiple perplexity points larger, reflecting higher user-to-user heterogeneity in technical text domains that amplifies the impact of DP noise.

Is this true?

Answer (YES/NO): YES